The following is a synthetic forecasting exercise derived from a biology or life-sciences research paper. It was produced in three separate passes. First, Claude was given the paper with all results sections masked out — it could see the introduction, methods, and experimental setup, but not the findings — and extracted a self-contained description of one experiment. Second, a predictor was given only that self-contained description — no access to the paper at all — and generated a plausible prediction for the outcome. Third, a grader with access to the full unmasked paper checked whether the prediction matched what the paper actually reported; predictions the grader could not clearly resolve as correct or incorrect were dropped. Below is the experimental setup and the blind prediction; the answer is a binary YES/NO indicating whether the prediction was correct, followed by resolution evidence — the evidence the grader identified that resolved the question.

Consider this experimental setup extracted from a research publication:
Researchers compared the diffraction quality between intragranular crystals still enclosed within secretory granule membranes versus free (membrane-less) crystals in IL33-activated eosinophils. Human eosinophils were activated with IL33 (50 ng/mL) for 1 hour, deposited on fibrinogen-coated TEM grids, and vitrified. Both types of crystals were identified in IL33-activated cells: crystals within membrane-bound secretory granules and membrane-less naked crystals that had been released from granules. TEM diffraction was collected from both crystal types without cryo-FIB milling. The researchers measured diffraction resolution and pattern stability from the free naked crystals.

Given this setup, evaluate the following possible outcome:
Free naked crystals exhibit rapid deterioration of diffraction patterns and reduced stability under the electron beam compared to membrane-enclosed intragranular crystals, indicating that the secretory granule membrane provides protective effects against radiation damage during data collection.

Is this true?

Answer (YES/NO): NO